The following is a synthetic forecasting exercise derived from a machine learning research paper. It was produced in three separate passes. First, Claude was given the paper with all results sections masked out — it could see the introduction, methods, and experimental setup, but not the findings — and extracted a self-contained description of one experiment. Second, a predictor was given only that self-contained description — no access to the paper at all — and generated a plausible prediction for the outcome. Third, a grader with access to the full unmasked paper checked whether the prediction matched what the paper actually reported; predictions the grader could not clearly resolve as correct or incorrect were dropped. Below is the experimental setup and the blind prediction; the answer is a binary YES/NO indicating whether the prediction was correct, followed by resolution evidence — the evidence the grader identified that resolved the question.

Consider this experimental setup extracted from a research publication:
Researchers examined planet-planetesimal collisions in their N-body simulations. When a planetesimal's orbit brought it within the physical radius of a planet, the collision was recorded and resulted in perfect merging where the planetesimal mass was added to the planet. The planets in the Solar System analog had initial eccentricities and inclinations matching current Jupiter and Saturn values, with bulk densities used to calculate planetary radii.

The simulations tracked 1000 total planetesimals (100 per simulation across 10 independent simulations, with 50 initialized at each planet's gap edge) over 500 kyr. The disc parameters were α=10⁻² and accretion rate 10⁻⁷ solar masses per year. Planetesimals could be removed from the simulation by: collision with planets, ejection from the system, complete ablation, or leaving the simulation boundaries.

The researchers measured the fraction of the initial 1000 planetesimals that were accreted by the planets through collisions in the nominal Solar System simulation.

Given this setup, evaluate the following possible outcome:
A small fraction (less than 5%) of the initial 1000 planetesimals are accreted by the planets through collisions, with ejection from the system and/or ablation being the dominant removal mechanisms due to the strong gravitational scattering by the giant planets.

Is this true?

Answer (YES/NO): YES